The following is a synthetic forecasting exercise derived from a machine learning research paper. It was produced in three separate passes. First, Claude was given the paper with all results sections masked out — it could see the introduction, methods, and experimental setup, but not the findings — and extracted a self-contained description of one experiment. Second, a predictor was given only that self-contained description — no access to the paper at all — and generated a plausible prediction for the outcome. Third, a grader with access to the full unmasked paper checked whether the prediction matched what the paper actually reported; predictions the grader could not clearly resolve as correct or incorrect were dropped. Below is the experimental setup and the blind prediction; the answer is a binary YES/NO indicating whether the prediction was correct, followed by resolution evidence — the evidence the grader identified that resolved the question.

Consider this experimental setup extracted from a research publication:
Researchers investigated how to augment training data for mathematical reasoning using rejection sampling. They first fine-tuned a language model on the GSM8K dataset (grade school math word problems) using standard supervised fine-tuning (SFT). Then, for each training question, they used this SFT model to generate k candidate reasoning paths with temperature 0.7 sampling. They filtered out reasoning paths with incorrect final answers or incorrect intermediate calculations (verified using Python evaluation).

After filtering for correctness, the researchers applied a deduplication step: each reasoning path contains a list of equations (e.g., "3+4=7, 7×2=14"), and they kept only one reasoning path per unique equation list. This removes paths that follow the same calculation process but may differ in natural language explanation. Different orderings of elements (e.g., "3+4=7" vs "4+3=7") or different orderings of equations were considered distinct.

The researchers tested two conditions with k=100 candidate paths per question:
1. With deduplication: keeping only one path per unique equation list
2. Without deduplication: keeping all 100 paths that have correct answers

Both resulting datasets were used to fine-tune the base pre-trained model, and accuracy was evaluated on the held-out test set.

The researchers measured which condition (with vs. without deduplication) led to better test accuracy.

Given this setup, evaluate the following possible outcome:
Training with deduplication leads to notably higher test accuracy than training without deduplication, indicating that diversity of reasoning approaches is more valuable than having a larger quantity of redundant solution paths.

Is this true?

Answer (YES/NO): NO